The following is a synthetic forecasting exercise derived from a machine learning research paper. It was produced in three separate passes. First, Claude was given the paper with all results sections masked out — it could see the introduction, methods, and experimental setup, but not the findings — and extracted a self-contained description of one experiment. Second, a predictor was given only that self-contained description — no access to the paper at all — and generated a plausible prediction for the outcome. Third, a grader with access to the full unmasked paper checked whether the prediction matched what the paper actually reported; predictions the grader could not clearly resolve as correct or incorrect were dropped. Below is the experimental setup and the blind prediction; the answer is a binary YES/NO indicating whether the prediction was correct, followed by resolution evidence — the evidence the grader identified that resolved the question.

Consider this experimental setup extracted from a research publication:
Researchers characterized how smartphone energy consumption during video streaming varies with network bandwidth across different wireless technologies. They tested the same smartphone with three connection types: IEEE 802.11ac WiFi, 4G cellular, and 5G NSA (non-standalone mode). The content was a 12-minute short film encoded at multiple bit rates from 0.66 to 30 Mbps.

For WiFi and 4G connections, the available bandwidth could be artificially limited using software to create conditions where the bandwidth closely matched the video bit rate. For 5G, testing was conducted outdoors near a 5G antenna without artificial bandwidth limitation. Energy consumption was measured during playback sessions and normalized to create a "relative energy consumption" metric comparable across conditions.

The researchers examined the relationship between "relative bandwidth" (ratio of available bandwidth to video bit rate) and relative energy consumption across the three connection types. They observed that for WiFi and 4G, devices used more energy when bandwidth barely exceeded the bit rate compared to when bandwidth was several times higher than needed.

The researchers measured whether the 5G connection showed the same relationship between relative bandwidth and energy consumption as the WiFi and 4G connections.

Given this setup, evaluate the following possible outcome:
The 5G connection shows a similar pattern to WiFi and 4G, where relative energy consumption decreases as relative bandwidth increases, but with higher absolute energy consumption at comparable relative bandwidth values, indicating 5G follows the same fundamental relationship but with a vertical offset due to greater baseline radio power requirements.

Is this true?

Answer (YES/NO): NO